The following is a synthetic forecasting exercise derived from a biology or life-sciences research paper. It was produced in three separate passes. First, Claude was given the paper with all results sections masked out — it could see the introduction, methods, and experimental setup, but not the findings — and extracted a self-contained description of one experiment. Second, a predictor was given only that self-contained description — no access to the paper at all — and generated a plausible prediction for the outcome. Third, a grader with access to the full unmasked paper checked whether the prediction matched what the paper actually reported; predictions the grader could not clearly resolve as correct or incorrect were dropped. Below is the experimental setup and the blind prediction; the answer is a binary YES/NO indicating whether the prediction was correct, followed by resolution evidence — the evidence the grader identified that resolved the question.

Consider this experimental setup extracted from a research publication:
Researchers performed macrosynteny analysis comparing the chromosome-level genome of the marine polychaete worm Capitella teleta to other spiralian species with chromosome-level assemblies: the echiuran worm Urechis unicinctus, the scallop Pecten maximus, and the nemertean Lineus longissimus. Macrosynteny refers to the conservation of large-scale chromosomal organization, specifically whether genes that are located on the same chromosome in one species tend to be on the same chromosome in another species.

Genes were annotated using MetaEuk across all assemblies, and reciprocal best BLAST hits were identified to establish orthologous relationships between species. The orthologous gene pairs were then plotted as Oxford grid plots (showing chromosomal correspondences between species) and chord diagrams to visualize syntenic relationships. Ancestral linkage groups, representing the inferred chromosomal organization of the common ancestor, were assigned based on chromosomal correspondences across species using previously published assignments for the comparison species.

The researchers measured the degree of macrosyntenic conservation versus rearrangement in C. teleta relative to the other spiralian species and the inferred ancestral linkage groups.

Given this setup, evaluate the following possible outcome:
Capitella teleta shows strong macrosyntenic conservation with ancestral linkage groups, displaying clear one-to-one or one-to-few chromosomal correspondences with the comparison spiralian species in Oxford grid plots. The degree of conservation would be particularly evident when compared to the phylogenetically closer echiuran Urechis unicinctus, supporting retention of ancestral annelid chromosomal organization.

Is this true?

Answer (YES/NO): NO